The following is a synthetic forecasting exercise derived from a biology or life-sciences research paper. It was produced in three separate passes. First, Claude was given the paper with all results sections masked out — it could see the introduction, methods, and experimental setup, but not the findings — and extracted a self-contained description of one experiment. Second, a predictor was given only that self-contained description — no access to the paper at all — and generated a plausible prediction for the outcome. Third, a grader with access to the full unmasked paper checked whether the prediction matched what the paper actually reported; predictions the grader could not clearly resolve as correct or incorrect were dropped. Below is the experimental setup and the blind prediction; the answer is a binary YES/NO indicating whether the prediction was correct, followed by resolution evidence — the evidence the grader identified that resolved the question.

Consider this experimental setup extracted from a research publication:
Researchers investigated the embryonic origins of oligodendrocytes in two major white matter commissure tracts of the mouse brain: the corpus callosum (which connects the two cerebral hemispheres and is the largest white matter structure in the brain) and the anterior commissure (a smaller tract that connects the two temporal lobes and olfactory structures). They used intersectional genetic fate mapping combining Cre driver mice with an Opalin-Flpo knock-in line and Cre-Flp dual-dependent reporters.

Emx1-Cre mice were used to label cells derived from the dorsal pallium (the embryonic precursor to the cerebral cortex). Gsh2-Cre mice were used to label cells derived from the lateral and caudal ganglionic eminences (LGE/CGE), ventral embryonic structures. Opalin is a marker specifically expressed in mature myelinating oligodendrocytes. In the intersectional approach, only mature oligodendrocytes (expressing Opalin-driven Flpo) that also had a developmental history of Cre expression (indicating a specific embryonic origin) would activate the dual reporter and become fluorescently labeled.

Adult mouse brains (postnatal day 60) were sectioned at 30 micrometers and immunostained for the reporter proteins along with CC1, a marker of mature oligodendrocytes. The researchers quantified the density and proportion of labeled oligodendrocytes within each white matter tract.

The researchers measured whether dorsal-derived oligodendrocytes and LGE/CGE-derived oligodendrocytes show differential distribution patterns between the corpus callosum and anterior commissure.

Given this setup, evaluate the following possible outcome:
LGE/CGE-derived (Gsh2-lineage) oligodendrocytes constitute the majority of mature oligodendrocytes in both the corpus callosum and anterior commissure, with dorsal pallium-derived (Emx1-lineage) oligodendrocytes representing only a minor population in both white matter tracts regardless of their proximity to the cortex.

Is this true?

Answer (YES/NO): NO